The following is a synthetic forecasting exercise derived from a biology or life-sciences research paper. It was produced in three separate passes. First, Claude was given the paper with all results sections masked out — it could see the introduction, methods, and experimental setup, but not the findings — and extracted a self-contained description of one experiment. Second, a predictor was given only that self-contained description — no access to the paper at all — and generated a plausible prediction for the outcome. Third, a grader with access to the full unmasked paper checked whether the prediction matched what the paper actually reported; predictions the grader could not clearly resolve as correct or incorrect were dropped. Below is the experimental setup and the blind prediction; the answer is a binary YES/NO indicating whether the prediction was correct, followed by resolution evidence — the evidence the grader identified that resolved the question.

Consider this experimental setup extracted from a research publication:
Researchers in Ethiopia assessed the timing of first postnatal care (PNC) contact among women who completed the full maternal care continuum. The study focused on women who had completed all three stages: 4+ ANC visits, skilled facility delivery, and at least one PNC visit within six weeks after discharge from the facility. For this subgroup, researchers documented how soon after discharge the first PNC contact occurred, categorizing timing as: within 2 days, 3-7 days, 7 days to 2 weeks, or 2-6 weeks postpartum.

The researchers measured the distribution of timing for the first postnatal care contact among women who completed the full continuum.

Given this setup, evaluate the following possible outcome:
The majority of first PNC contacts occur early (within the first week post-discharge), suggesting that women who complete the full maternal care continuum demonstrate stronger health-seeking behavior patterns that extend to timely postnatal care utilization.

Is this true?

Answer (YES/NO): YES